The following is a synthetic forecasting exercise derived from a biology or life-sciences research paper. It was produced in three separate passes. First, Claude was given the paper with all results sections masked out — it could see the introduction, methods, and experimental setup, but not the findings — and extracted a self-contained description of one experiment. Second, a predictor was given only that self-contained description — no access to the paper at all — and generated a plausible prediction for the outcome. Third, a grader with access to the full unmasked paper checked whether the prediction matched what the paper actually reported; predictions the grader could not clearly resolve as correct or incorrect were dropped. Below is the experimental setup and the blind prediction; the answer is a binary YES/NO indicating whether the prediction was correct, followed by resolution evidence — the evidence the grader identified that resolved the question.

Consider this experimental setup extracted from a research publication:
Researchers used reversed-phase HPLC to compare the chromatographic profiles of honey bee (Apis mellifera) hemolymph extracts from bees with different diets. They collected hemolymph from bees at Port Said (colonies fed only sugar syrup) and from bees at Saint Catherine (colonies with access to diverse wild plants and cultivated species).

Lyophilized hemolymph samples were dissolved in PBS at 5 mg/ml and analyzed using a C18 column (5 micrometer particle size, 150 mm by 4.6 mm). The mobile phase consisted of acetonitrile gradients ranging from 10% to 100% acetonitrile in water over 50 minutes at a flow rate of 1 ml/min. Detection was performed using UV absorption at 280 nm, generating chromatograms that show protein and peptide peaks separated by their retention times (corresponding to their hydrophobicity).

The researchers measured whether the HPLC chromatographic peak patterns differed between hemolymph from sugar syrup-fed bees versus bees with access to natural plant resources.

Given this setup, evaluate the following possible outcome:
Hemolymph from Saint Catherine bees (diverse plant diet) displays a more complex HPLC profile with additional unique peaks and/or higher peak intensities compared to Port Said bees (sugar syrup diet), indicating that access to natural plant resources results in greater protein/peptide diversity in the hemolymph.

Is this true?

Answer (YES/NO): YES